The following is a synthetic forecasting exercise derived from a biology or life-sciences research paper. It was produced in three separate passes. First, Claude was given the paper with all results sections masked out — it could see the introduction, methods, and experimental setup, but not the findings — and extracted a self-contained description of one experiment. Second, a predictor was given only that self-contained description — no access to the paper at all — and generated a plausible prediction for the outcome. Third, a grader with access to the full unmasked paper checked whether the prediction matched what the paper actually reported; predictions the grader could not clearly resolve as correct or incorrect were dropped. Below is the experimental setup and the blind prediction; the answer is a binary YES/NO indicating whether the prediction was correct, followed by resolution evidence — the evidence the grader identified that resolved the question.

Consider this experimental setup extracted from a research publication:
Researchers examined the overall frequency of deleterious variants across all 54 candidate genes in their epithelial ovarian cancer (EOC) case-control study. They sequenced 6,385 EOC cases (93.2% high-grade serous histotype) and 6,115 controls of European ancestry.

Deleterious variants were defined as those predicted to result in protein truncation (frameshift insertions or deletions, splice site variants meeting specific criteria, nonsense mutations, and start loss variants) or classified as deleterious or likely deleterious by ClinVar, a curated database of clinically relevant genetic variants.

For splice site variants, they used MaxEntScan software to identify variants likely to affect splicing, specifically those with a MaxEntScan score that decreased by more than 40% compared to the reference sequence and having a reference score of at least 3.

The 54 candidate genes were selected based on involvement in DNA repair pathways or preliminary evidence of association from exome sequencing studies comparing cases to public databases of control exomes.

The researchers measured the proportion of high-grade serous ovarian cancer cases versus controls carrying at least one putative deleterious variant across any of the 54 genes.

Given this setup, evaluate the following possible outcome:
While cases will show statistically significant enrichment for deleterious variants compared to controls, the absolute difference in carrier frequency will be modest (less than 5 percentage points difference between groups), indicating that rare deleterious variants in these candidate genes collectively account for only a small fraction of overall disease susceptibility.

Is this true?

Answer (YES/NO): NO